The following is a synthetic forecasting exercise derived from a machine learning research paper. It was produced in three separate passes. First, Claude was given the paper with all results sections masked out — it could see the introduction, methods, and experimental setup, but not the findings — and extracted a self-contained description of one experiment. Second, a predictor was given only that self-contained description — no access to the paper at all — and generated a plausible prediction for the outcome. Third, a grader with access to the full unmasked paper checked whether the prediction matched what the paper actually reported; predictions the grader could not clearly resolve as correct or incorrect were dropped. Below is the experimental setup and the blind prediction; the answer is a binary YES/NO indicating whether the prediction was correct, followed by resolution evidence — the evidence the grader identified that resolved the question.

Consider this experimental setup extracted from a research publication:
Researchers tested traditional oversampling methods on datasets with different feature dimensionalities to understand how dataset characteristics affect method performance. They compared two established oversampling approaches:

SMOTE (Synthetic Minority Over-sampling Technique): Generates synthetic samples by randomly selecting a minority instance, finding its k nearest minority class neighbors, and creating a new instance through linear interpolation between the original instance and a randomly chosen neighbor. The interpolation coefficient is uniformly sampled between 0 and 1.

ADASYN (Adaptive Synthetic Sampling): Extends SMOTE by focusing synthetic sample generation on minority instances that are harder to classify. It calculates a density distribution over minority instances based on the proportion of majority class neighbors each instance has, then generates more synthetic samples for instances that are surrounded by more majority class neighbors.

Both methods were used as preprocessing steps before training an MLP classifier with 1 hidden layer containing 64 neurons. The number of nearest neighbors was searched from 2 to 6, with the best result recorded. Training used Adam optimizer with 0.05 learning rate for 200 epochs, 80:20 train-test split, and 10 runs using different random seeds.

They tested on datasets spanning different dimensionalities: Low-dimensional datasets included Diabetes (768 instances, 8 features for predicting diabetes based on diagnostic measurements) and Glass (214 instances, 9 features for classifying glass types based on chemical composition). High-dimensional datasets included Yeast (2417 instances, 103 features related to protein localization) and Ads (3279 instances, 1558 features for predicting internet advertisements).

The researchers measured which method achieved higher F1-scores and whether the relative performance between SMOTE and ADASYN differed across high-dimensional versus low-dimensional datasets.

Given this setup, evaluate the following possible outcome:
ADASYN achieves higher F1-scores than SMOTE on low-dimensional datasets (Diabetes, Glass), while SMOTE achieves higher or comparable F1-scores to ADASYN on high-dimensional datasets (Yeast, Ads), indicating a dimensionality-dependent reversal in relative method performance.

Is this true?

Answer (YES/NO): NO